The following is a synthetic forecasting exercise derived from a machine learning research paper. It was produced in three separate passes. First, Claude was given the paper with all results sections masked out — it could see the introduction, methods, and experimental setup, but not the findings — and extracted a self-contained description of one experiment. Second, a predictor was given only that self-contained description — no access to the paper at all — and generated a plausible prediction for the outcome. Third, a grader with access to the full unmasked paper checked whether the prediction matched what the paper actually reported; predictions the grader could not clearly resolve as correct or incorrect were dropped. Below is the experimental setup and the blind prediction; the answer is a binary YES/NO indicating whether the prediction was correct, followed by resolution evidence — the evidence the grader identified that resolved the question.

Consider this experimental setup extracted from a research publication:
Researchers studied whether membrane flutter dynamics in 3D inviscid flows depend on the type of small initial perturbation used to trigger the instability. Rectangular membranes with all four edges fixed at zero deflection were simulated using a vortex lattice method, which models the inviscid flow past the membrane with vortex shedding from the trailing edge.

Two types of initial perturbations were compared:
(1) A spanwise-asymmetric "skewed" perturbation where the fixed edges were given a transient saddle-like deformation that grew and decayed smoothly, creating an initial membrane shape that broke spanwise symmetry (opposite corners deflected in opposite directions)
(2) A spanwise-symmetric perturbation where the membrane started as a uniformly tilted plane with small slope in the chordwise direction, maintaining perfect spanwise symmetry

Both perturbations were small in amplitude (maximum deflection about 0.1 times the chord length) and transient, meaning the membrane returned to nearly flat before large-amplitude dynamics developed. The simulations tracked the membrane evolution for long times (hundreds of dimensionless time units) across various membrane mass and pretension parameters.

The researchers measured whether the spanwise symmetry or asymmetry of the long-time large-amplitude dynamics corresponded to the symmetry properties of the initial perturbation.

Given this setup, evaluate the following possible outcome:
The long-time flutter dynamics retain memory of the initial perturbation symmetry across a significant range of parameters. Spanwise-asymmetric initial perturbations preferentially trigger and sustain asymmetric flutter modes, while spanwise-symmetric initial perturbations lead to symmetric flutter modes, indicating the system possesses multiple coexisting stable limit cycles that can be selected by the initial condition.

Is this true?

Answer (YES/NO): NO